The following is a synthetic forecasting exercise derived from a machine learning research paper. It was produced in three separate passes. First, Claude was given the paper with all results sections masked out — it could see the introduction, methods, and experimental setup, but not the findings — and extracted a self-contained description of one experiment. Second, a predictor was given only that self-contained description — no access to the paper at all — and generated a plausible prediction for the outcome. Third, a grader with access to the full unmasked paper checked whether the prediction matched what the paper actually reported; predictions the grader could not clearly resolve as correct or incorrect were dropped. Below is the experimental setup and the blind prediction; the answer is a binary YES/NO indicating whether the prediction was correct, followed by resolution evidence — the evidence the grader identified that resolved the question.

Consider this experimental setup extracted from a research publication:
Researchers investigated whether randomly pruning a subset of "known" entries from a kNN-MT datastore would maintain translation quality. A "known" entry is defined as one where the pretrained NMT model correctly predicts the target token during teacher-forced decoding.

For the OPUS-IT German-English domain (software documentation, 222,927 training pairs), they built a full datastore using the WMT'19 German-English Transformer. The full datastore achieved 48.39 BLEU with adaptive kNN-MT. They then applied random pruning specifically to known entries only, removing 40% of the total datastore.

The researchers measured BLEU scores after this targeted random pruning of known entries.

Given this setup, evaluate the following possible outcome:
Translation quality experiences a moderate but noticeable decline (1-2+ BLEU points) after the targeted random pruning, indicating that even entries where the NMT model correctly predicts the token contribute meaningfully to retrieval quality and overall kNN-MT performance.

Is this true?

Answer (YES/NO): YES